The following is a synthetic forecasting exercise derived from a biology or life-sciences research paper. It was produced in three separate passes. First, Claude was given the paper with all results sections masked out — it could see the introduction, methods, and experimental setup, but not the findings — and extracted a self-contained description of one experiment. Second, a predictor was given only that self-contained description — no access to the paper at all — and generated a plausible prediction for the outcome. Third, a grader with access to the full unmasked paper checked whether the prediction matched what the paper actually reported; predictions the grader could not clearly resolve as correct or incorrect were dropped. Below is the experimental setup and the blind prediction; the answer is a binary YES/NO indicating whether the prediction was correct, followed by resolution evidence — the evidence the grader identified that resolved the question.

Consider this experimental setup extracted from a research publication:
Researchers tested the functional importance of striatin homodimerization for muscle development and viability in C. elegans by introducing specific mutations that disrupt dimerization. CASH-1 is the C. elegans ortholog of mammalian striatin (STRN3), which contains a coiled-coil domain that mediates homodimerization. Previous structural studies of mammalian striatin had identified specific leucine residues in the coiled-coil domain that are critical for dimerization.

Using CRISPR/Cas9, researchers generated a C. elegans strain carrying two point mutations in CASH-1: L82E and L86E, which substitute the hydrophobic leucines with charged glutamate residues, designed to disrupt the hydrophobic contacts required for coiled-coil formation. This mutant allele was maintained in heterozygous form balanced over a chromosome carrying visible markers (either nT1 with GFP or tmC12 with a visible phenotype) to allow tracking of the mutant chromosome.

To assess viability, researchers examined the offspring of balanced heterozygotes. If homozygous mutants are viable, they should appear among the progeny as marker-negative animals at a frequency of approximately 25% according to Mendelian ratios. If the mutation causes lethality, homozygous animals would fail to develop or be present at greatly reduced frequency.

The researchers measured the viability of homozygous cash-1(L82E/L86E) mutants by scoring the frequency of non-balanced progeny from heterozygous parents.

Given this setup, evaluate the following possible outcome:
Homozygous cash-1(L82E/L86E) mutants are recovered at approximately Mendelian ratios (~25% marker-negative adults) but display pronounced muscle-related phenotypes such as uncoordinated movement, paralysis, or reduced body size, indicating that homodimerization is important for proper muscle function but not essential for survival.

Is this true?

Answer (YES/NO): NO